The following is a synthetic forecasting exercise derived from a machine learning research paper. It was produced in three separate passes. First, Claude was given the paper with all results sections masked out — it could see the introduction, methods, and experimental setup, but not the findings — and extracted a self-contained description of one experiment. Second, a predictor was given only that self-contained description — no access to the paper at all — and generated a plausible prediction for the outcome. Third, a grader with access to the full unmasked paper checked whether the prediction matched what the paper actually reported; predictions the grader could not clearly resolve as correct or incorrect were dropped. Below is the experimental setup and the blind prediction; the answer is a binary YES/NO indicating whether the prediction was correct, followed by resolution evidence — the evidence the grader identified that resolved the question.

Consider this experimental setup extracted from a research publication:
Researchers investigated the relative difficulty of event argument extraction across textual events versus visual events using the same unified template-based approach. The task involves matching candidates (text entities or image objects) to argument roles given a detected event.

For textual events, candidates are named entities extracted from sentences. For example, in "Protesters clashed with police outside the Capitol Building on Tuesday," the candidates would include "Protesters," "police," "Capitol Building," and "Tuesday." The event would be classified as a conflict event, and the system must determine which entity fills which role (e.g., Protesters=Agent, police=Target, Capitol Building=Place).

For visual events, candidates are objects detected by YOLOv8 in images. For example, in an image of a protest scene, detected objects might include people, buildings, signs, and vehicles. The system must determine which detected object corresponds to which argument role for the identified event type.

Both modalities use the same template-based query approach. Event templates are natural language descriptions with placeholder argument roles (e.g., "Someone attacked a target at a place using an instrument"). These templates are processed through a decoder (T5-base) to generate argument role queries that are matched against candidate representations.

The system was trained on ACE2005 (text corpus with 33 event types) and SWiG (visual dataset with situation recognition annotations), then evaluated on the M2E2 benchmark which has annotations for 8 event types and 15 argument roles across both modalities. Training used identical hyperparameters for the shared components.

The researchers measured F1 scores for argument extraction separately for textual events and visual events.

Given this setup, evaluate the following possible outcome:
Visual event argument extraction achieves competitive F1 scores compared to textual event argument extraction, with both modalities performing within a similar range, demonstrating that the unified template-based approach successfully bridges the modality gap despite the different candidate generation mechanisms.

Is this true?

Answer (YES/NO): NO